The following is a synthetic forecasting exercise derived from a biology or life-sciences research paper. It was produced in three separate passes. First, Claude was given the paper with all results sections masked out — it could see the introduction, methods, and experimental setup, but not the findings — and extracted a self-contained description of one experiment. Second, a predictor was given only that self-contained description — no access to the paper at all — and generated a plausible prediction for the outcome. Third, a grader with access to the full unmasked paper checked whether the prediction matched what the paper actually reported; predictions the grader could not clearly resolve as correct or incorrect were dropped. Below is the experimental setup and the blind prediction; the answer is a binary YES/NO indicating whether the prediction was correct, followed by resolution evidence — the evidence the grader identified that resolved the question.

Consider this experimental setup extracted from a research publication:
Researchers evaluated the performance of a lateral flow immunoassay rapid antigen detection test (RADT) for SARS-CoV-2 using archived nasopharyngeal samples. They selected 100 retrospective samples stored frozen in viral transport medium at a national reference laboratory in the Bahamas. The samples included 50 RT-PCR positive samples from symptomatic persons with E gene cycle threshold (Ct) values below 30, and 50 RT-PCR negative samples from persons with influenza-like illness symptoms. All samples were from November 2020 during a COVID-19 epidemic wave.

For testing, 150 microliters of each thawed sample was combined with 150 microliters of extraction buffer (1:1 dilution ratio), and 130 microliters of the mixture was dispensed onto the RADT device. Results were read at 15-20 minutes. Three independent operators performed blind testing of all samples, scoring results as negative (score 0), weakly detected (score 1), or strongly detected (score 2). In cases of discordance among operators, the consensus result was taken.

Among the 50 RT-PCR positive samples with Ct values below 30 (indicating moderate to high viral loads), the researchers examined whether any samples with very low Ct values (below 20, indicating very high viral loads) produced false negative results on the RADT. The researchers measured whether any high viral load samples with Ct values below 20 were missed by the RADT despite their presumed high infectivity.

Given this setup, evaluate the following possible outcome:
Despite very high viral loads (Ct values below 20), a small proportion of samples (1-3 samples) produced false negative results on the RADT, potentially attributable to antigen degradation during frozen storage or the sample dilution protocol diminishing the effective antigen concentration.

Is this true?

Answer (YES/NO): YES